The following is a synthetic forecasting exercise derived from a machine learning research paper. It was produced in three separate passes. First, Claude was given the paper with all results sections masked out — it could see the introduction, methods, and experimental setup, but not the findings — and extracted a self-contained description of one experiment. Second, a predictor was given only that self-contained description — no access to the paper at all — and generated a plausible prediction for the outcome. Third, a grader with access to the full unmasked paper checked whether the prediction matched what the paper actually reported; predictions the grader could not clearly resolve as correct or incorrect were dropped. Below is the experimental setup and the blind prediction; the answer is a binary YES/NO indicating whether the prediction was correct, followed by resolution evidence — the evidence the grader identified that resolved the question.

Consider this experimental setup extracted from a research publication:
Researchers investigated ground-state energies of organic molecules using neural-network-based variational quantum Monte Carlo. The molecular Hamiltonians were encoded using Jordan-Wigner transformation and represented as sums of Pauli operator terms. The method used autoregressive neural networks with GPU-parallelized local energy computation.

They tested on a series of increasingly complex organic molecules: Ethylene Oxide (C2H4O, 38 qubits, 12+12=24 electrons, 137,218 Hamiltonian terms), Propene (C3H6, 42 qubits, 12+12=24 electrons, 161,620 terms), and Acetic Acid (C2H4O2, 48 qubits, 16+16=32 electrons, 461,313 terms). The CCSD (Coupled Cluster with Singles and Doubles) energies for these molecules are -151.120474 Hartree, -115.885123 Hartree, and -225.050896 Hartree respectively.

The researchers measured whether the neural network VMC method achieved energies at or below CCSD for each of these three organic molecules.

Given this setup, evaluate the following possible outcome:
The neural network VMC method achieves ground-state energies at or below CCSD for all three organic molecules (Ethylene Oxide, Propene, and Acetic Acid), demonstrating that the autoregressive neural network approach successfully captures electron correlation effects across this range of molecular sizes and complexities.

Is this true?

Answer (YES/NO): NO